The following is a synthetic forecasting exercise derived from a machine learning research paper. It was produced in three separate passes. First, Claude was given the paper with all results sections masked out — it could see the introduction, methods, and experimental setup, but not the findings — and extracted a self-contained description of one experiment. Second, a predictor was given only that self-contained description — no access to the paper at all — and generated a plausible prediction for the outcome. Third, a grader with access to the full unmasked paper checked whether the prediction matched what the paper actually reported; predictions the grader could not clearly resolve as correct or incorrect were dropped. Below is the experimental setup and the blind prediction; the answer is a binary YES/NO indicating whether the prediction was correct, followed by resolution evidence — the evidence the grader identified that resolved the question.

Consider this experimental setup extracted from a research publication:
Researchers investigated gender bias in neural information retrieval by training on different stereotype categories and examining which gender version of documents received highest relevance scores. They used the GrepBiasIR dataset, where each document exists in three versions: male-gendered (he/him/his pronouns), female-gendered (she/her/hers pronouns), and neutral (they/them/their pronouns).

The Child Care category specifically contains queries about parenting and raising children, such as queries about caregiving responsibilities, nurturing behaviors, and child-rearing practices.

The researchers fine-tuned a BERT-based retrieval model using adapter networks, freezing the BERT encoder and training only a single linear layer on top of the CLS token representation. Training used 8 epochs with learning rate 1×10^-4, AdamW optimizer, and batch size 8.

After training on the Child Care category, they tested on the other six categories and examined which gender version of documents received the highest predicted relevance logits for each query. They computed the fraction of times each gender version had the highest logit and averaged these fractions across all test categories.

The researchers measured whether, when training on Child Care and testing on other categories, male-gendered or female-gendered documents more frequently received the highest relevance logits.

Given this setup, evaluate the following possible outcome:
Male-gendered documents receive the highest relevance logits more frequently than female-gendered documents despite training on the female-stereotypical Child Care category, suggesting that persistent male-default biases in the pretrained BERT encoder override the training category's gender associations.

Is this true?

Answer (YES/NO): NO